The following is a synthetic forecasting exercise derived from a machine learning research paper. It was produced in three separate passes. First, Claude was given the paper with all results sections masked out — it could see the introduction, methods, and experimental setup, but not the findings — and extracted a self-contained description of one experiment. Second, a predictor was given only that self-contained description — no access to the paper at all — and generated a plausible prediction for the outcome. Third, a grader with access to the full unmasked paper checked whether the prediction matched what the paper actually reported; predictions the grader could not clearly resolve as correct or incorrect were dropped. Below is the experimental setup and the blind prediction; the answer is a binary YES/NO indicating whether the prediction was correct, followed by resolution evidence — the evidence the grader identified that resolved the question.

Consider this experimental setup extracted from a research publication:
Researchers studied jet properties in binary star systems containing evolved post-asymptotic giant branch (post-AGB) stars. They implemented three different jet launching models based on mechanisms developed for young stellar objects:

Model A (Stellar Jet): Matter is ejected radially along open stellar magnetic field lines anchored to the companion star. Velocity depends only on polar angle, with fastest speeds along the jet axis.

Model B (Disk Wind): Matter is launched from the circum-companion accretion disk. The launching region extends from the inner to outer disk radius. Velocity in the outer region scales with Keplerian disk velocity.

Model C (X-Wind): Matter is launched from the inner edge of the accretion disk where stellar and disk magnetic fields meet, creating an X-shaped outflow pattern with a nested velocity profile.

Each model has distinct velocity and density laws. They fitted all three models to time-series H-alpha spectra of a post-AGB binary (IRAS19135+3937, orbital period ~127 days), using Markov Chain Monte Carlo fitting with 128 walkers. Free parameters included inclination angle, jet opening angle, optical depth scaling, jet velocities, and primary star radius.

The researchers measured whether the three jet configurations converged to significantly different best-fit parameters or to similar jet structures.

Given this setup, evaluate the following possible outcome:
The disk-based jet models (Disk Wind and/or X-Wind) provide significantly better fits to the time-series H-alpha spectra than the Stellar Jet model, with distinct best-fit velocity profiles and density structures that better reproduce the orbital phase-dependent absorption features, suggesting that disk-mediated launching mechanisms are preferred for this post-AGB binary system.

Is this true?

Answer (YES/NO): NO